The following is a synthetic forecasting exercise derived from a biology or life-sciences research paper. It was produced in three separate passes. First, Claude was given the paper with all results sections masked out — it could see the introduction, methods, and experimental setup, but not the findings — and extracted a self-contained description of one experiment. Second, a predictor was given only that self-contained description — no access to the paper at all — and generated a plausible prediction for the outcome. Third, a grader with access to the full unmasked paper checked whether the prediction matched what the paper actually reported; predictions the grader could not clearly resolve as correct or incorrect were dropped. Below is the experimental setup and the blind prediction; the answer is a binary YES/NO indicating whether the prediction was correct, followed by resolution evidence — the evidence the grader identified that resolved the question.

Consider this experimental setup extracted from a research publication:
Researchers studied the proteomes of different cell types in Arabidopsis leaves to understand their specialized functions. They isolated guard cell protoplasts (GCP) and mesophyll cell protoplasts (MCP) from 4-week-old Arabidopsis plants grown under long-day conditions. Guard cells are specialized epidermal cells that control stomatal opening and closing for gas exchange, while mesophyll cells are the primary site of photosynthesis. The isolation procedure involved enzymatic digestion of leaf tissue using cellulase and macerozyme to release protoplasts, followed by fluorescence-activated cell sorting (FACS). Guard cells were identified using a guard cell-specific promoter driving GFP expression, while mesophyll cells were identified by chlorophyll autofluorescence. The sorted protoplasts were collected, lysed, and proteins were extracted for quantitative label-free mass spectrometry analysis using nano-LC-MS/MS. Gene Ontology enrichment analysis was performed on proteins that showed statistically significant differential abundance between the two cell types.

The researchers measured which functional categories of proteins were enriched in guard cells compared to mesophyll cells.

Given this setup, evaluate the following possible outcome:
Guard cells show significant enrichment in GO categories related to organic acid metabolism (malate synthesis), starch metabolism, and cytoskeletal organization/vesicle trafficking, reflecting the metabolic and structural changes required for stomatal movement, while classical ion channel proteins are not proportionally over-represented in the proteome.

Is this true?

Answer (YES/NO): NO